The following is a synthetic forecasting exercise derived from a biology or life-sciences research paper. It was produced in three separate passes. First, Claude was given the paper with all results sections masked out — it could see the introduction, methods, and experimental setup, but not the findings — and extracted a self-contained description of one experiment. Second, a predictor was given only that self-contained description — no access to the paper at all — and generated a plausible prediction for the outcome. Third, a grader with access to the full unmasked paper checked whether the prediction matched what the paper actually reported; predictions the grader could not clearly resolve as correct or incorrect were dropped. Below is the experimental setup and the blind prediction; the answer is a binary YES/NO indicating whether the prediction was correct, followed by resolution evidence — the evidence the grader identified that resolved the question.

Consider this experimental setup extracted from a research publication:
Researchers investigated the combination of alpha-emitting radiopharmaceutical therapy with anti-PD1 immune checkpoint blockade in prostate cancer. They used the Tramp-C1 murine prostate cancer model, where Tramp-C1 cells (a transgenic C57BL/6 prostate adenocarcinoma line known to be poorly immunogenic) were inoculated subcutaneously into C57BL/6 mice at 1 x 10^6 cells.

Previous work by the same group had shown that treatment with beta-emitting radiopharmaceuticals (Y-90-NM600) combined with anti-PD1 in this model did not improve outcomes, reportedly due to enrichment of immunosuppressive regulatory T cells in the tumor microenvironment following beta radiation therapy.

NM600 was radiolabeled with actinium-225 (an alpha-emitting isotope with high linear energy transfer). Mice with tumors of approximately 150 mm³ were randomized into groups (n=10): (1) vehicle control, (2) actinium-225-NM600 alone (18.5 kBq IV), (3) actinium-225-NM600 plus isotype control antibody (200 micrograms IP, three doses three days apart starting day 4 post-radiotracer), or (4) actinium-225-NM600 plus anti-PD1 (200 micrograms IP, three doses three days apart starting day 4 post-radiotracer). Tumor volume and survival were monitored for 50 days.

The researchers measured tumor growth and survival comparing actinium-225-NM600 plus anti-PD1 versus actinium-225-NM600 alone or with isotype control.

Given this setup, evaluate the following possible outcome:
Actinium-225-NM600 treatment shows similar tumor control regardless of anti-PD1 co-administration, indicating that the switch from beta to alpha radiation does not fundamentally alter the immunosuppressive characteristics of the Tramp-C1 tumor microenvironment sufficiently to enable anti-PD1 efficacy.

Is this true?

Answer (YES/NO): NO